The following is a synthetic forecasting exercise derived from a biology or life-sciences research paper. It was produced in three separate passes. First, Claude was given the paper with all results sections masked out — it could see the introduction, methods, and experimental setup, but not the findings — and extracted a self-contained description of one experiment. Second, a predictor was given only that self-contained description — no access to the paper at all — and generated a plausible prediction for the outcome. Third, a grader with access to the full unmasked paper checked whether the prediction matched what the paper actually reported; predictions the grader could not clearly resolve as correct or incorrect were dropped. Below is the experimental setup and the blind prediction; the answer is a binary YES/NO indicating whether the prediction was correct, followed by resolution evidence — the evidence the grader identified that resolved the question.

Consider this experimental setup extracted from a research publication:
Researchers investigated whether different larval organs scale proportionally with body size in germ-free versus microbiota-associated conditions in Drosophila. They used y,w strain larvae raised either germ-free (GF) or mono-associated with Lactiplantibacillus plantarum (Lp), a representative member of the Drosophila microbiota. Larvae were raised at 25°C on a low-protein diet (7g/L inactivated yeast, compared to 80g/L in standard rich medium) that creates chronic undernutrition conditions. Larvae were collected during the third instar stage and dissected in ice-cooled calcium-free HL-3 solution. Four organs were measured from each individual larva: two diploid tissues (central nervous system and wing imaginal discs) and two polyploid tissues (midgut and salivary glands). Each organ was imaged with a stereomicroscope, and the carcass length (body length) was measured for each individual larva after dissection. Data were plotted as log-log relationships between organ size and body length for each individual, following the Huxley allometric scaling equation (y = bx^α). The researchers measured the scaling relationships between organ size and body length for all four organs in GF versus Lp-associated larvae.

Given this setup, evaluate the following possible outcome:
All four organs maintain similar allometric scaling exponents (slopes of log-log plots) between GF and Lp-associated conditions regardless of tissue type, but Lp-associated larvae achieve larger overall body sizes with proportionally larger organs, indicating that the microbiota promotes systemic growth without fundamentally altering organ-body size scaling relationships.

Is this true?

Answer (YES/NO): NO